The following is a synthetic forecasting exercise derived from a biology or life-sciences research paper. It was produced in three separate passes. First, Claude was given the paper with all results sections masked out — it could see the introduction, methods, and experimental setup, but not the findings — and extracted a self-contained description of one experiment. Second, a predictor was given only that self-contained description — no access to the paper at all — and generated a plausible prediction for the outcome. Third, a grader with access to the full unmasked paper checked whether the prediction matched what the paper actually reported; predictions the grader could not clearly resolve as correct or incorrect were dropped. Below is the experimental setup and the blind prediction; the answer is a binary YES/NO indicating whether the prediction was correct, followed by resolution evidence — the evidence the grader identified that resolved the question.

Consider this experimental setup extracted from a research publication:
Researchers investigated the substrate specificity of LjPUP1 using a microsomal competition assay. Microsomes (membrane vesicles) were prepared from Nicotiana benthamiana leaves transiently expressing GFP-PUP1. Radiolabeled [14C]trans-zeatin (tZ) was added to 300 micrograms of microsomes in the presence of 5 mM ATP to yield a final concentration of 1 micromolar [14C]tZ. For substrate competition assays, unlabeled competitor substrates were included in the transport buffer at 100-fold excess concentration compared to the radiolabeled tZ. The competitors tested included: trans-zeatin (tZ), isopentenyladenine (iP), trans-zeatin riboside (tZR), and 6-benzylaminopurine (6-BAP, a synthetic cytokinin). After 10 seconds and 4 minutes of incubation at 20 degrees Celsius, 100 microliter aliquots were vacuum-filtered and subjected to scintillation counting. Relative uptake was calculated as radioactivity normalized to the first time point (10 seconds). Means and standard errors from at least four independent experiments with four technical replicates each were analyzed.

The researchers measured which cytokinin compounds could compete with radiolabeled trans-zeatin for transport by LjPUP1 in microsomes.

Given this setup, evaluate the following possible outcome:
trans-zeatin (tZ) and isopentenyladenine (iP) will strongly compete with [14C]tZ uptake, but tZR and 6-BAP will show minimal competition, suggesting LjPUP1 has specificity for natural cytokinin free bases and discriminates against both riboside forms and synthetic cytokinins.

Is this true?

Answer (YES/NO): YES